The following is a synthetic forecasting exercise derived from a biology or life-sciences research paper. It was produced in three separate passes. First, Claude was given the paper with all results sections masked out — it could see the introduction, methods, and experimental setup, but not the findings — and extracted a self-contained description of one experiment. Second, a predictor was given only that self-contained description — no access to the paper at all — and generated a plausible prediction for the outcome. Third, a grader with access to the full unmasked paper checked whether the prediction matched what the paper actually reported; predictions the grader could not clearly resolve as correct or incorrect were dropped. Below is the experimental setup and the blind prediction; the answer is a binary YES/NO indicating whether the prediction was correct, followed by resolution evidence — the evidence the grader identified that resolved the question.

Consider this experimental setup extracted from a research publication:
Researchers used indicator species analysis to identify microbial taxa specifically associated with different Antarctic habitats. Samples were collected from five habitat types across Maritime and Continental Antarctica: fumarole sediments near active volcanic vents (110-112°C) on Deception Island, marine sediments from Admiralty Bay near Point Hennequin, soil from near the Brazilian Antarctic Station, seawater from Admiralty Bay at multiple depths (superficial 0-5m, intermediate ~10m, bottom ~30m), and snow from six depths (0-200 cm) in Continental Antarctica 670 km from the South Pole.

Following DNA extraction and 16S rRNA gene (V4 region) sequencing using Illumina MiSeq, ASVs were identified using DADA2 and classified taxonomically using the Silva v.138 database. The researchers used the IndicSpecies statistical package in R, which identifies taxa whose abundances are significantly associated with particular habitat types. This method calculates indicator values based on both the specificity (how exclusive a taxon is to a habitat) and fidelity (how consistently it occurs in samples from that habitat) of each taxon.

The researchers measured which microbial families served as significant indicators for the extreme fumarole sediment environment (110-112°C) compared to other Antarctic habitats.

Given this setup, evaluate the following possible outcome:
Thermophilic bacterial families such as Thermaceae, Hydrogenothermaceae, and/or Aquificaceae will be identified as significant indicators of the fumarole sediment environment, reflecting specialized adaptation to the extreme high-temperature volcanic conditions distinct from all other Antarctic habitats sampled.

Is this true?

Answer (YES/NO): YES